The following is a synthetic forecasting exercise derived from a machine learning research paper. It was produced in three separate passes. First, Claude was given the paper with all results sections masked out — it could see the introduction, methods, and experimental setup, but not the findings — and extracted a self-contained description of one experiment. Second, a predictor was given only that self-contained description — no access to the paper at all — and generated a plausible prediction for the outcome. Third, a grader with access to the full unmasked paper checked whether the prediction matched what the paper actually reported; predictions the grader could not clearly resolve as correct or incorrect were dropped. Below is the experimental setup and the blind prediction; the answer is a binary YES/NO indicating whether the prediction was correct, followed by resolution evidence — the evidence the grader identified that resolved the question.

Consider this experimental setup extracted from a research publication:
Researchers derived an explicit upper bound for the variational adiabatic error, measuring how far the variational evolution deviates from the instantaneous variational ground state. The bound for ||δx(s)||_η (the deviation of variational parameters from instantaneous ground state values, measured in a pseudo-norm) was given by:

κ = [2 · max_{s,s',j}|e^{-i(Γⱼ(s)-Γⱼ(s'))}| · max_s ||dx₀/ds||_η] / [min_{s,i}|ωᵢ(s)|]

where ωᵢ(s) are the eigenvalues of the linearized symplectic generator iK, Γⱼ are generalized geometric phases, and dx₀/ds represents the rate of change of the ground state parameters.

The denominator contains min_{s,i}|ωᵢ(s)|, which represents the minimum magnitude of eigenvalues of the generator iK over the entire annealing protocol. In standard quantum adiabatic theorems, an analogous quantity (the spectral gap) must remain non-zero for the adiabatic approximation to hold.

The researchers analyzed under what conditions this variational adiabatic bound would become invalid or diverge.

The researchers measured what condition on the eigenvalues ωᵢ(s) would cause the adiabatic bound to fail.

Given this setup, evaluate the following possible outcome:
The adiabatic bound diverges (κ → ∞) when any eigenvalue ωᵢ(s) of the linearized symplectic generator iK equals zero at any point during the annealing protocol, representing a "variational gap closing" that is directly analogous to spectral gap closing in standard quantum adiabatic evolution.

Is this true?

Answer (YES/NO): YES